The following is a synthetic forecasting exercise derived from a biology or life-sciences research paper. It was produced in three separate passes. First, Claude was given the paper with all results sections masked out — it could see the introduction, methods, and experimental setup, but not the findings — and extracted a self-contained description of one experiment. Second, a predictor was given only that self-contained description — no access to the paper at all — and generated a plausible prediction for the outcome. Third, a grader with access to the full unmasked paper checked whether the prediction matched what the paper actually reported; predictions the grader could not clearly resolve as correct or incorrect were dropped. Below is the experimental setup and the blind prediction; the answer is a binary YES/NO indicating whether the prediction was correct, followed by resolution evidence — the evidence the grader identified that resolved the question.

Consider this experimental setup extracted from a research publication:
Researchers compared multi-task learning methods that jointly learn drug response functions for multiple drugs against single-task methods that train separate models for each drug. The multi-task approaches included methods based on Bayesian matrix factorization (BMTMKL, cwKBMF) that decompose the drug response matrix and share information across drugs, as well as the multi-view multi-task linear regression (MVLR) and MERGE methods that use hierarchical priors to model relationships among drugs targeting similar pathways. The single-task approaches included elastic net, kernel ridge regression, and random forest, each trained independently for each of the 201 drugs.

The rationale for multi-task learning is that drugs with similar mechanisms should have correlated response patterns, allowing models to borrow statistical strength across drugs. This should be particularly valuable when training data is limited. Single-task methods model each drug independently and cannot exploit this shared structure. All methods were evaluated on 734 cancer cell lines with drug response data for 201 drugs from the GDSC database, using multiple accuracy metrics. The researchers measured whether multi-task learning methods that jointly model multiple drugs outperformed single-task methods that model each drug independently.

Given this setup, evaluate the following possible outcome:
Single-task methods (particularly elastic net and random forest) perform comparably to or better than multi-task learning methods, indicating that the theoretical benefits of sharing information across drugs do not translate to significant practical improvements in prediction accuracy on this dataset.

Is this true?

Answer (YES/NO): YES